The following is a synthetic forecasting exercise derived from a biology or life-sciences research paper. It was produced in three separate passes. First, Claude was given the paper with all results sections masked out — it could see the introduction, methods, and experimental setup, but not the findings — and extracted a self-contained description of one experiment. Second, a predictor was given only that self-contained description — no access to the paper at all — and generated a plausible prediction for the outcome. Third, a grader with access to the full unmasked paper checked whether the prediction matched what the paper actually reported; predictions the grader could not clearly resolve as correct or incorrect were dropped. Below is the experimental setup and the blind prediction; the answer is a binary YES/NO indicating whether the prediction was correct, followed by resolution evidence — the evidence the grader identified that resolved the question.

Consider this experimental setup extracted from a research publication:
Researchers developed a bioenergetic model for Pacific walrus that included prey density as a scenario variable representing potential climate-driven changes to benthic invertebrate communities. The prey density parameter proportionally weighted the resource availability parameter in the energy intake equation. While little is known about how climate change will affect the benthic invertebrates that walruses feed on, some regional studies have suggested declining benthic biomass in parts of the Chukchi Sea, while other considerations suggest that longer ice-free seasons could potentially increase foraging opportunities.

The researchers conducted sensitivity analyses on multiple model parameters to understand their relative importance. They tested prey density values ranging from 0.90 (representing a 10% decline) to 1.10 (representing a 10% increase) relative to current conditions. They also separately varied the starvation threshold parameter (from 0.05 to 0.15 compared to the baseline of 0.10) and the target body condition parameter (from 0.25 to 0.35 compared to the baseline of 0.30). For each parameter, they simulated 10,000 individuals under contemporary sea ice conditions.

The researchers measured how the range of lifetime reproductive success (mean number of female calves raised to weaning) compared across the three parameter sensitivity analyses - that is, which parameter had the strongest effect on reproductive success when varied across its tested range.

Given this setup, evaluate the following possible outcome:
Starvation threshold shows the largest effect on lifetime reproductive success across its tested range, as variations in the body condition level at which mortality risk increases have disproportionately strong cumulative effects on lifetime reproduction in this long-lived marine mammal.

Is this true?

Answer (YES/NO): NO